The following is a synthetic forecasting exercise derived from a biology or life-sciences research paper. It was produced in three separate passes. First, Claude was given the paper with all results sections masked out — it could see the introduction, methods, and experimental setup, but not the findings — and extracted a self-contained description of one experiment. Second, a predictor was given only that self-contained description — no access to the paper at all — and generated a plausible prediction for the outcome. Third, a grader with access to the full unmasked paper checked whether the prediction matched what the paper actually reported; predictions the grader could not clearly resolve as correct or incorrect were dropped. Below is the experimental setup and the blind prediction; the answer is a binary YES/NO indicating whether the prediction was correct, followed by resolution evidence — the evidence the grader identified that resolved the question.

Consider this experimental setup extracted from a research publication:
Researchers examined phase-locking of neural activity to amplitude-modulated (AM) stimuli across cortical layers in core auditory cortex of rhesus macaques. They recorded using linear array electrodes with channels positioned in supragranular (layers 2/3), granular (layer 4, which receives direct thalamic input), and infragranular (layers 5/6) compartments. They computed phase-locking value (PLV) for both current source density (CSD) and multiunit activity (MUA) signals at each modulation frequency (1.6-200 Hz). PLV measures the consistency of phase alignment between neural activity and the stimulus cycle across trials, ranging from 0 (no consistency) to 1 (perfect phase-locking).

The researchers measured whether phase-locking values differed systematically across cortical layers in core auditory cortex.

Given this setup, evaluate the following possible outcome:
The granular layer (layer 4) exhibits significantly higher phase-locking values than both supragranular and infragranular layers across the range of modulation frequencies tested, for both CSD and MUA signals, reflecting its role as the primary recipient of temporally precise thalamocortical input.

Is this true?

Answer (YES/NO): NO